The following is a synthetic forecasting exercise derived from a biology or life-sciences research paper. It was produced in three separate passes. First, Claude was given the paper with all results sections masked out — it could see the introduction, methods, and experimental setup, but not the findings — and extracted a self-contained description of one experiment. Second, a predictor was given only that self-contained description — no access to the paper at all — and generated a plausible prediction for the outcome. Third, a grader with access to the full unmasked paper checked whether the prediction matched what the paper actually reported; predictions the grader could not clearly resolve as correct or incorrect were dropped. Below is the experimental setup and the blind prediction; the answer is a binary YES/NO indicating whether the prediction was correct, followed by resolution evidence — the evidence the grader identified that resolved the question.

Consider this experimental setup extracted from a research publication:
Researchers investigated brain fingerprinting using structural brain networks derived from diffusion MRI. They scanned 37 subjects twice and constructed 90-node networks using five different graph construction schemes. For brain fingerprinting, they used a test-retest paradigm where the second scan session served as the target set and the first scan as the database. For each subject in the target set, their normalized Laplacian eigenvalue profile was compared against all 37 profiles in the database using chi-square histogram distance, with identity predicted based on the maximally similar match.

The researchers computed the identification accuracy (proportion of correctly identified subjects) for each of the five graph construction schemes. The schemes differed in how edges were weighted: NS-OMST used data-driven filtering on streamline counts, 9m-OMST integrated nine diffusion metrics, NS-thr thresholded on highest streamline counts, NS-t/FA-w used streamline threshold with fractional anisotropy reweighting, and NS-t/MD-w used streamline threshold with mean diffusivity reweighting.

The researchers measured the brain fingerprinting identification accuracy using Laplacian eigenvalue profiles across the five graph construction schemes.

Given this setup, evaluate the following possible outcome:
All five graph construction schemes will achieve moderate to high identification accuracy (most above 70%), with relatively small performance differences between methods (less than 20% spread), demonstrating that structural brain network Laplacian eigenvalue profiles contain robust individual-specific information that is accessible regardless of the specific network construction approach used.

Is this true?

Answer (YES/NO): YES